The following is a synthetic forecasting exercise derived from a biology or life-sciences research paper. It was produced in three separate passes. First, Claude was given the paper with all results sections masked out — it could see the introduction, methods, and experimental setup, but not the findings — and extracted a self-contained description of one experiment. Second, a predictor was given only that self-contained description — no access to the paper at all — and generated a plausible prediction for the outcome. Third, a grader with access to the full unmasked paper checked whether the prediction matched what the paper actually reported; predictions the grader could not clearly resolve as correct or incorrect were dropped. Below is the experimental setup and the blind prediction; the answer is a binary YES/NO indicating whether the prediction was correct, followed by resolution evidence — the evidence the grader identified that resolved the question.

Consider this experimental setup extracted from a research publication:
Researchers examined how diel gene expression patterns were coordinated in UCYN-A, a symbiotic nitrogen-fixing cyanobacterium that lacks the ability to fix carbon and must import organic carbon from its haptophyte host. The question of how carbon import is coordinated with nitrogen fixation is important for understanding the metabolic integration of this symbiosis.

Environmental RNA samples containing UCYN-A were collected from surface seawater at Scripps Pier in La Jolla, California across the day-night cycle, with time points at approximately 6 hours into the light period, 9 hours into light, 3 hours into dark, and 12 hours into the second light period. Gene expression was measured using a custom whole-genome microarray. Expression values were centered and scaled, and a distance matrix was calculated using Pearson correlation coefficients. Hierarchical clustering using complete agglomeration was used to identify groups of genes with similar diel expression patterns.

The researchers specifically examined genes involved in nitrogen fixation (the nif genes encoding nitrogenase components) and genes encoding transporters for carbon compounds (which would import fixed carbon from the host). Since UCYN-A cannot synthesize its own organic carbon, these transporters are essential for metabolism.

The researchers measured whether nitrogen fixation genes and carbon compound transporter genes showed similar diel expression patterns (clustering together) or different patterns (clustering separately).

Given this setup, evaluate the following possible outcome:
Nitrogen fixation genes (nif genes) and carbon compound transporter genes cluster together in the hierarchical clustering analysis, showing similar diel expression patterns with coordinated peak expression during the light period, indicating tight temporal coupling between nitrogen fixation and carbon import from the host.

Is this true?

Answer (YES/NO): NO